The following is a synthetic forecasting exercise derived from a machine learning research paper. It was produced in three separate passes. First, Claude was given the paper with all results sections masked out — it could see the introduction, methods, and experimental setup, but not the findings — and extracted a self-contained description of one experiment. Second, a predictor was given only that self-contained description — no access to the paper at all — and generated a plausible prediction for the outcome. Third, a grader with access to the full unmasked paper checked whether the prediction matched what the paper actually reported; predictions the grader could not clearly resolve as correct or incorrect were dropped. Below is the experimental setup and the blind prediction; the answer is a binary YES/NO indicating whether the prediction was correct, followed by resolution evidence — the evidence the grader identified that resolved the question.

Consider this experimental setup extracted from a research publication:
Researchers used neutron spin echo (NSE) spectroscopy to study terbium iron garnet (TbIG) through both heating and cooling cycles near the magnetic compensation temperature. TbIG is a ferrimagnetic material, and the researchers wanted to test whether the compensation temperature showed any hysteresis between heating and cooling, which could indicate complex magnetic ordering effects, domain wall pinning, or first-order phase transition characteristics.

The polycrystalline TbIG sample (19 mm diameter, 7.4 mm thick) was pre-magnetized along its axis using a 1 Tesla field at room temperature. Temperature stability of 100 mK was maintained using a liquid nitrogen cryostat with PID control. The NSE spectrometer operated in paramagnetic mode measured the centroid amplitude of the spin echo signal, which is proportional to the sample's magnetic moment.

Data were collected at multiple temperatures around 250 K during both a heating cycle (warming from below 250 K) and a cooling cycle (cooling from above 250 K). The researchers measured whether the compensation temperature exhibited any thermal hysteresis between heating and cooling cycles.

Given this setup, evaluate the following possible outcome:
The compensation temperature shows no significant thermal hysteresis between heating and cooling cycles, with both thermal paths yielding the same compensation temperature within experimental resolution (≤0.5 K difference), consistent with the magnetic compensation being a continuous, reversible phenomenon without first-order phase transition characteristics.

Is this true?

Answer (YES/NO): YES